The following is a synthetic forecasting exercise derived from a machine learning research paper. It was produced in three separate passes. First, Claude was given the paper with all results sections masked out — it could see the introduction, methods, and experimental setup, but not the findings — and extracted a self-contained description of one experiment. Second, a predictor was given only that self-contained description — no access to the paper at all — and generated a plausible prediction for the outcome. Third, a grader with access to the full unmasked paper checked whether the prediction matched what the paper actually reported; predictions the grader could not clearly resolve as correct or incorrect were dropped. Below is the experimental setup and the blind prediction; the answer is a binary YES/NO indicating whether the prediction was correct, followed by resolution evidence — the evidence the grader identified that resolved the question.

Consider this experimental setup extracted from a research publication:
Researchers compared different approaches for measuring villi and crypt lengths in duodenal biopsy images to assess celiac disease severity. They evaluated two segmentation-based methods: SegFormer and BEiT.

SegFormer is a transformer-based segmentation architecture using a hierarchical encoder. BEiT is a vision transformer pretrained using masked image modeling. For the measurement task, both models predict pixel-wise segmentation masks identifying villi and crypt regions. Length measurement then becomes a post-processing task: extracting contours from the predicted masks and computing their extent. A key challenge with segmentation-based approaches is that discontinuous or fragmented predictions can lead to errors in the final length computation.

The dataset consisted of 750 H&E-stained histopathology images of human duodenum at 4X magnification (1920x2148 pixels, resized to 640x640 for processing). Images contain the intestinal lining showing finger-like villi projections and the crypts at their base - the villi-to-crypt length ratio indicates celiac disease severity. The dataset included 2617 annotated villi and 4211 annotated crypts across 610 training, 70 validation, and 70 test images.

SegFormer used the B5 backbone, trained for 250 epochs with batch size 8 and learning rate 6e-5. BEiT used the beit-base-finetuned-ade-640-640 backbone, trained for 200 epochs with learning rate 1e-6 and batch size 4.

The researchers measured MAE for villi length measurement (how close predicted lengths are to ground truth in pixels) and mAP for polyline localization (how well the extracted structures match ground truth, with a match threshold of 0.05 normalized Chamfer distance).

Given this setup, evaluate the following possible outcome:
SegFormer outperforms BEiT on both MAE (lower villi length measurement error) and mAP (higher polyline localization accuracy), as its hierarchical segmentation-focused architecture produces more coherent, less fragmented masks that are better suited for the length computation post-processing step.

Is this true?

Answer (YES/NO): NO